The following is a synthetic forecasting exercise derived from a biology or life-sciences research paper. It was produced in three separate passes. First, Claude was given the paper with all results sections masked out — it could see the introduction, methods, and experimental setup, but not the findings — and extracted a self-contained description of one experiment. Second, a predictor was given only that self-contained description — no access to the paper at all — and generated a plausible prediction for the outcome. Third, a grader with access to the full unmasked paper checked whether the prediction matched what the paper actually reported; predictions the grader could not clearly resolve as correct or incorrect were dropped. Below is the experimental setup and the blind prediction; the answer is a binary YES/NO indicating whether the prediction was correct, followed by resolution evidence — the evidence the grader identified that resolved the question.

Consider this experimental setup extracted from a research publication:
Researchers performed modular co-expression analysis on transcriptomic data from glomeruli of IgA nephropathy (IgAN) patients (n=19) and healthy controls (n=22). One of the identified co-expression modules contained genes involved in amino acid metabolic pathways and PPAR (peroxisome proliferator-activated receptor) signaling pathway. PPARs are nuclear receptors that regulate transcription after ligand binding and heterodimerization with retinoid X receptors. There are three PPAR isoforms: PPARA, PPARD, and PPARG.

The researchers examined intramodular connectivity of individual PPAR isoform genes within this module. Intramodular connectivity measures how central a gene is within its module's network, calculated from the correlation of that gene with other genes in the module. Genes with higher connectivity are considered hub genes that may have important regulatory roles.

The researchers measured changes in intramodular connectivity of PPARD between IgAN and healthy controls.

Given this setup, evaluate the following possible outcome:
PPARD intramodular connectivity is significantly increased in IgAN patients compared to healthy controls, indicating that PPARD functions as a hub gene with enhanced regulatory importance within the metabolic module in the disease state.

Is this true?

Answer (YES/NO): YES